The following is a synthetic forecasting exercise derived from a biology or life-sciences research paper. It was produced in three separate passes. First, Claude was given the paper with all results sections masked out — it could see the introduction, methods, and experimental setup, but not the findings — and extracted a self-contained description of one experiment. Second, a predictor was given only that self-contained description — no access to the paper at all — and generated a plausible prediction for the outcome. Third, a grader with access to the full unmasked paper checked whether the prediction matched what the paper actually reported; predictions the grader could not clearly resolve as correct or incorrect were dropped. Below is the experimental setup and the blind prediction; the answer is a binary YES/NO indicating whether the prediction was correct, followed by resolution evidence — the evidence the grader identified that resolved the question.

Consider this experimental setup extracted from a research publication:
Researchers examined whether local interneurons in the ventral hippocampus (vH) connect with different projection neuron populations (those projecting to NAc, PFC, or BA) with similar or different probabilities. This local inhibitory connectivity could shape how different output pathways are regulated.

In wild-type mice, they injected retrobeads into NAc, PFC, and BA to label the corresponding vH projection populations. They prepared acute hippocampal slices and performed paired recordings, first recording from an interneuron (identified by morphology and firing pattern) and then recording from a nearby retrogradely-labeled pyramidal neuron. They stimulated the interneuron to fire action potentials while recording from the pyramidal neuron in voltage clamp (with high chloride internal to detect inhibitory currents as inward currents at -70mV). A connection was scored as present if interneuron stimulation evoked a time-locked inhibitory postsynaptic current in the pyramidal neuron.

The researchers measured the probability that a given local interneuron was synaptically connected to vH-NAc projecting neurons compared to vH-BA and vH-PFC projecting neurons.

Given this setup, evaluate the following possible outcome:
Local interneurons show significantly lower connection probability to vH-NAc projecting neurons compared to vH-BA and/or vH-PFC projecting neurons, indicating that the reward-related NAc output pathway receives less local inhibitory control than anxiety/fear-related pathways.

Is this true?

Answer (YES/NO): NO